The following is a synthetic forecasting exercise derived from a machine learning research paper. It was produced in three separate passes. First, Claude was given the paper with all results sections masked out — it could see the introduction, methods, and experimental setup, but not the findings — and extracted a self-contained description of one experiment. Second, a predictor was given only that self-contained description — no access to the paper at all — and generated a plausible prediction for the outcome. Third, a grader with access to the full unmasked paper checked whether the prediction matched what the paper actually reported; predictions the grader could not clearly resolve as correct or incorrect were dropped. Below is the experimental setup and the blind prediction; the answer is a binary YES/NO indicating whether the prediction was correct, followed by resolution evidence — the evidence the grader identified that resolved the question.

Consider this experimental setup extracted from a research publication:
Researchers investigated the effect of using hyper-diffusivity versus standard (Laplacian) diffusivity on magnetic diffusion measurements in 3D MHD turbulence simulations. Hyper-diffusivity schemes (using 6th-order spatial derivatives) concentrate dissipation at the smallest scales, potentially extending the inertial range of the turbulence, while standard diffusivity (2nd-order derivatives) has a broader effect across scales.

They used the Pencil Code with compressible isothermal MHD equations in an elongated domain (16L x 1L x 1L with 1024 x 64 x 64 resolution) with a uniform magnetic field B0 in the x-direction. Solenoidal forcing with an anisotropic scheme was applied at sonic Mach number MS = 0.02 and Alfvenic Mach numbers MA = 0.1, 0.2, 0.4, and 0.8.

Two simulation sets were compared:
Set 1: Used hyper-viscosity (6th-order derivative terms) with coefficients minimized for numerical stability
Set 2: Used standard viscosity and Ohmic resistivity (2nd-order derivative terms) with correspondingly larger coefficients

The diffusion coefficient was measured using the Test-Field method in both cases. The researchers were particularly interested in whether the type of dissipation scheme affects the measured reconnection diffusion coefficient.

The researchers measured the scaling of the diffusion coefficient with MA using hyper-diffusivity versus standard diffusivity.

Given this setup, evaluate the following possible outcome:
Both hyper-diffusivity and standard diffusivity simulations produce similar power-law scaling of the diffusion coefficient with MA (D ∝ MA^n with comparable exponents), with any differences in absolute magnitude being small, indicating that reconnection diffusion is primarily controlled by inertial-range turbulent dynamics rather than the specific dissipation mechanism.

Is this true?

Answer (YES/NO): YES